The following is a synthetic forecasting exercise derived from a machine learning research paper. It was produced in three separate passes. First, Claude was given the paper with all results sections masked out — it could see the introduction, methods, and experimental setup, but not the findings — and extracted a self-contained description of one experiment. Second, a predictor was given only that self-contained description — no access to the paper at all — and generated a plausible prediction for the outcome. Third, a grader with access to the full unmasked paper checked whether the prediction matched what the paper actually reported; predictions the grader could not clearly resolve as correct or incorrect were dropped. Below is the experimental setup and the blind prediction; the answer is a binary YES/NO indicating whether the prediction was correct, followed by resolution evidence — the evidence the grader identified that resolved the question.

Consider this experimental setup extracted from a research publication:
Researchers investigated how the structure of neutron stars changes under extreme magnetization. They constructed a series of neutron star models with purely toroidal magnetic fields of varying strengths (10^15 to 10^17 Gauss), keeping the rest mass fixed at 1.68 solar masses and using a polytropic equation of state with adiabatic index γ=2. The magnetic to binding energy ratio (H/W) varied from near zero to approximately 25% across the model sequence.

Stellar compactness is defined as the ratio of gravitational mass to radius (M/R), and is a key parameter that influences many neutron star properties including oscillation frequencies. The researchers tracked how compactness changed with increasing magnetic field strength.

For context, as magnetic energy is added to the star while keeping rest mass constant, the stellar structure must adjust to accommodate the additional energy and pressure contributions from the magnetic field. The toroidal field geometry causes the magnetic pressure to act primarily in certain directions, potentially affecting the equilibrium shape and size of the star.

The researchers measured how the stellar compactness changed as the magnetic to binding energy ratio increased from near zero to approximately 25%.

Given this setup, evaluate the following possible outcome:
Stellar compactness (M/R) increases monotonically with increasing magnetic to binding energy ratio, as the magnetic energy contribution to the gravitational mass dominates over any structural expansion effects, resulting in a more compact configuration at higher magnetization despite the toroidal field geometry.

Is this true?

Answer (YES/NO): NO